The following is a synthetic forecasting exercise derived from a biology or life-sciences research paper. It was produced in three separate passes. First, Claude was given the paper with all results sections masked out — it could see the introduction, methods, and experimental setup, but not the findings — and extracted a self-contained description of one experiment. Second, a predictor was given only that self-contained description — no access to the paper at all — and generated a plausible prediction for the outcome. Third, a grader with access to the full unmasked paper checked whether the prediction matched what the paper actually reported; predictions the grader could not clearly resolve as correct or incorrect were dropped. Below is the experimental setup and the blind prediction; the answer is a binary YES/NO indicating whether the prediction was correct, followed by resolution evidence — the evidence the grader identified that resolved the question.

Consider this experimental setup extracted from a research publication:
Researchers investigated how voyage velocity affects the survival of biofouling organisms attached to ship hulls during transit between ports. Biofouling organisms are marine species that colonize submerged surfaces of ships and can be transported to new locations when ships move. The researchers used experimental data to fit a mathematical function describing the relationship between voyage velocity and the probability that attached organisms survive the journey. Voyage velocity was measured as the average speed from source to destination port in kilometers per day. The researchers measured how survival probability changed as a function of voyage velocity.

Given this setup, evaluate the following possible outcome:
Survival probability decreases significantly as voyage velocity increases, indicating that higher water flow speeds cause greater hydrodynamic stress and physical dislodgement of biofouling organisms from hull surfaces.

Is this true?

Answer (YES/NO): YES